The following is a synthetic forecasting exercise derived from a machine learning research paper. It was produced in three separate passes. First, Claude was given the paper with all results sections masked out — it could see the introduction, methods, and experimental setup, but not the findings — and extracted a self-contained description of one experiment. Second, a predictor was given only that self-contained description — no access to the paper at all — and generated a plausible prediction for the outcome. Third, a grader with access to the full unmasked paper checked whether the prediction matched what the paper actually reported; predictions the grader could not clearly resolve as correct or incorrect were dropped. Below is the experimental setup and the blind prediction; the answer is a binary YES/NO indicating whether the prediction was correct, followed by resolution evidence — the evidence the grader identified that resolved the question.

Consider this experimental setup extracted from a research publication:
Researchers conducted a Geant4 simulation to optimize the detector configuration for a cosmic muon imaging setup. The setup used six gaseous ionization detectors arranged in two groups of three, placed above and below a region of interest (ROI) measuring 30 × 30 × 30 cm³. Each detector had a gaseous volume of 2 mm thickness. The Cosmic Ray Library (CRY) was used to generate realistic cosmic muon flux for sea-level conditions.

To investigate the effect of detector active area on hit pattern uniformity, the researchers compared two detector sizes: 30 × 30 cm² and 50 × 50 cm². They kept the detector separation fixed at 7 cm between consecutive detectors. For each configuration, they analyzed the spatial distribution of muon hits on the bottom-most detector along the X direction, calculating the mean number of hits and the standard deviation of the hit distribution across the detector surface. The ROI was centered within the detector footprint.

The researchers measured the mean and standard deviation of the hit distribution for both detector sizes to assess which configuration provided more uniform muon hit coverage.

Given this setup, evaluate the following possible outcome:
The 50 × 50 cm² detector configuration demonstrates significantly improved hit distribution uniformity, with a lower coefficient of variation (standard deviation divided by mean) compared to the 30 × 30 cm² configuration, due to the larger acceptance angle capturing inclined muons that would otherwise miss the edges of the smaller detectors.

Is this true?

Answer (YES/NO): YES